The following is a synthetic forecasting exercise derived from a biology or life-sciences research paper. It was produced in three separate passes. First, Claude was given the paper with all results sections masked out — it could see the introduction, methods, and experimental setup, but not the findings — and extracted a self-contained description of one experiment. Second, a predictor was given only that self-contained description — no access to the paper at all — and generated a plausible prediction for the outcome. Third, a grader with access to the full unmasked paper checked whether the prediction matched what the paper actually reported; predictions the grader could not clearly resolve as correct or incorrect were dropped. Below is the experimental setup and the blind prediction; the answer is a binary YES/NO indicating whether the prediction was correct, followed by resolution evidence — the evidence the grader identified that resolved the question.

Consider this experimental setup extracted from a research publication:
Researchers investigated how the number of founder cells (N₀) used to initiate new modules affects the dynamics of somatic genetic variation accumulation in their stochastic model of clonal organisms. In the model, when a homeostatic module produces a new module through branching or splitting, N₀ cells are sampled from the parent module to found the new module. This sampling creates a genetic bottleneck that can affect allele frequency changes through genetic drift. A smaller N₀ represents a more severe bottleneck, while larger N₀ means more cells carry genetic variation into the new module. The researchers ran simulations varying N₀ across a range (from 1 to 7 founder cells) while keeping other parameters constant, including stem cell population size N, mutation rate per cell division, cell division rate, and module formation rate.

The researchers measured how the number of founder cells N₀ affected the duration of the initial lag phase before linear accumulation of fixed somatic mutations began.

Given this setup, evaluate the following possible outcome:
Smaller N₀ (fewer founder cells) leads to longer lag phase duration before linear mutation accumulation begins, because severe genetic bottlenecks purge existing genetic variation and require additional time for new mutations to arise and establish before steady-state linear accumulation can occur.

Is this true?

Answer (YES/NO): NO